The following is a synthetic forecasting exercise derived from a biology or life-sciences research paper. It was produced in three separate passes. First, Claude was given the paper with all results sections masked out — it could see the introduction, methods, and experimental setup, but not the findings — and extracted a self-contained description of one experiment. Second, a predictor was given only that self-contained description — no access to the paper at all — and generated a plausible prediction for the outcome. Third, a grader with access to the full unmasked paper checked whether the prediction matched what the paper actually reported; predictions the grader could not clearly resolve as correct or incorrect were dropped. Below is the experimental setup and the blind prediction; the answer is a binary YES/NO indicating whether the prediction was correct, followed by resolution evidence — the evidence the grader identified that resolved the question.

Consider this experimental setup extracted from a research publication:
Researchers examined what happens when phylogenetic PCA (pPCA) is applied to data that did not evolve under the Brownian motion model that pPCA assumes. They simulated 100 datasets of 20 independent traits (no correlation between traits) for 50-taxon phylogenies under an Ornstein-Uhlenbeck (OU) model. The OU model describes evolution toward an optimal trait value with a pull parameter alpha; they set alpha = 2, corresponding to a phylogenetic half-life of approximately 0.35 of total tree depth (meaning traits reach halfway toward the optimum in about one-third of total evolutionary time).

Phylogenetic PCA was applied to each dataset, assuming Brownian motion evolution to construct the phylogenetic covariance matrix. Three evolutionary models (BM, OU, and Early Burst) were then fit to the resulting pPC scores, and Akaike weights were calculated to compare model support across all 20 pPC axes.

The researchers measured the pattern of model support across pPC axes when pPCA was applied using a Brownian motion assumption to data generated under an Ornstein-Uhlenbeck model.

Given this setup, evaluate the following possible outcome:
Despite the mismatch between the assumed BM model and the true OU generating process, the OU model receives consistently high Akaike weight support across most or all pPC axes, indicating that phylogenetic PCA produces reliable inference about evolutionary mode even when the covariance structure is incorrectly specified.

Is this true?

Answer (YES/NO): NO